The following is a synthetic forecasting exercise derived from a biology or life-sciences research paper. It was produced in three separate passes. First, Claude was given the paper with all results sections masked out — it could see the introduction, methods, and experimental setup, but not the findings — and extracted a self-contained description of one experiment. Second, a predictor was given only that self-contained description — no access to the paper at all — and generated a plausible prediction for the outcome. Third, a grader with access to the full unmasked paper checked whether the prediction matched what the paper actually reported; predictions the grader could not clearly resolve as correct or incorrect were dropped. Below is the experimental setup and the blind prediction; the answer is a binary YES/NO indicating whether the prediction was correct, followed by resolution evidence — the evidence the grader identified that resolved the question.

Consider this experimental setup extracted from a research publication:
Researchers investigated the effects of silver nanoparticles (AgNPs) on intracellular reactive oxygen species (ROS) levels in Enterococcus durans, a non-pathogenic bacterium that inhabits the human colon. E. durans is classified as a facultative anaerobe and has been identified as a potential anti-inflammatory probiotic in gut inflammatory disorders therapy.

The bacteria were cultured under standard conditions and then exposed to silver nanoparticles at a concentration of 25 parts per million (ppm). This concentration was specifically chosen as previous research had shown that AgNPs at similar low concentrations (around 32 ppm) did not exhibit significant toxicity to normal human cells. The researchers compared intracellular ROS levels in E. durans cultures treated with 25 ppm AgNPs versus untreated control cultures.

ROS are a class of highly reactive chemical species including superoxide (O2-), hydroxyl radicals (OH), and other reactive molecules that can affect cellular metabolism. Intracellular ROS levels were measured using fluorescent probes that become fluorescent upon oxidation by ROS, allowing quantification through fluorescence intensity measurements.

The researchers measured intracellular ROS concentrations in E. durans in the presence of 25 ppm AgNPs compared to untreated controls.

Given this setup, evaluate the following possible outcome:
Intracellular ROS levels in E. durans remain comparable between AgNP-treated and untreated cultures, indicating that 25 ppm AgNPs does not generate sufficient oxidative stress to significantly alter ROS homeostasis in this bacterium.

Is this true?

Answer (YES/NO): NO